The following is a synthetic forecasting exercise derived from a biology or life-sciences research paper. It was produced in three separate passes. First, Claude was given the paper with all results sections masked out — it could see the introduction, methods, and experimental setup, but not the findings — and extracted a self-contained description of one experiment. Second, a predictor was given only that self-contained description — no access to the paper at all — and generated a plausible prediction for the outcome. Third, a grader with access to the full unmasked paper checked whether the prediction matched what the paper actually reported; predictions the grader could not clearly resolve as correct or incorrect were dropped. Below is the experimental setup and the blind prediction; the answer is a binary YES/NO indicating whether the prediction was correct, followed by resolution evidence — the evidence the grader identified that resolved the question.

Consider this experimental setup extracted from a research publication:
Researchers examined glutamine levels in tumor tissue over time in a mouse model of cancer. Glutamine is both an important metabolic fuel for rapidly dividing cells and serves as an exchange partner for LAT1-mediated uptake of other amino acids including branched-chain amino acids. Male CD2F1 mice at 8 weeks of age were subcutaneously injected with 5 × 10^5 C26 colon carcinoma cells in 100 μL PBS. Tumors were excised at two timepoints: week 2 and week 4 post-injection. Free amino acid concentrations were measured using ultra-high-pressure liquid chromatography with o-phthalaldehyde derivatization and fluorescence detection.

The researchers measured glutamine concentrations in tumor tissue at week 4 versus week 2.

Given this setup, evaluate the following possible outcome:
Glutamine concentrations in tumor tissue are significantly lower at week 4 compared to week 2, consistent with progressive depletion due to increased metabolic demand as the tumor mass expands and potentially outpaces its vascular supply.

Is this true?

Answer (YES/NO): NO